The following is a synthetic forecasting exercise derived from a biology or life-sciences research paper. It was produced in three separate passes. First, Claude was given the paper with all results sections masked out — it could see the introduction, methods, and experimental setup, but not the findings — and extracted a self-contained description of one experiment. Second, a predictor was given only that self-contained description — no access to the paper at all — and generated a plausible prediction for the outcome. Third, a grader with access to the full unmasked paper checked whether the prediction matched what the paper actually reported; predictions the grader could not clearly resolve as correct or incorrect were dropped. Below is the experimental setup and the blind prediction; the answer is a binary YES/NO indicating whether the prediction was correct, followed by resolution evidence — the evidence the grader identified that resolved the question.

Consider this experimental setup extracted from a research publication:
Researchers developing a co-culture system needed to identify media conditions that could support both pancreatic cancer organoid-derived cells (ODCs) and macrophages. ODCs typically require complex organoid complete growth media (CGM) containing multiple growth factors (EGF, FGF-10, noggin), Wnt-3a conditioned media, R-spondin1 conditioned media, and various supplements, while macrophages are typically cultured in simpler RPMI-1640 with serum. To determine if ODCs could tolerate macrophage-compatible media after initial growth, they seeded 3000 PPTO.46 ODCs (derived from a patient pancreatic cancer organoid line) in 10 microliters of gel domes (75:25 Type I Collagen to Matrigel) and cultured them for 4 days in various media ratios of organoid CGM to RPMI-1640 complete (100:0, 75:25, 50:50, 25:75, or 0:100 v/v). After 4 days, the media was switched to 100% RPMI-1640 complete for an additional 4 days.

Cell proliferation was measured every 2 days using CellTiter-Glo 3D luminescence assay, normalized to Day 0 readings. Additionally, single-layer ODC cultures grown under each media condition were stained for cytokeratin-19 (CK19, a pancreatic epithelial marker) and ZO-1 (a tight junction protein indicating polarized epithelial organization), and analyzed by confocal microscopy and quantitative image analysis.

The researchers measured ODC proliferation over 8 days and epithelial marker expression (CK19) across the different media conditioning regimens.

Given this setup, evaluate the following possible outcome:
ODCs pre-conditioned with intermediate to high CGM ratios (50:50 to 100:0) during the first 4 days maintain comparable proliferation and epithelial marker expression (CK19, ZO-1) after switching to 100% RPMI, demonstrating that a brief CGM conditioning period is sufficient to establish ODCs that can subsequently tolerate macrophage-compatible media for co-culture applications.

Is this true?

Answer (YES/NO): NO